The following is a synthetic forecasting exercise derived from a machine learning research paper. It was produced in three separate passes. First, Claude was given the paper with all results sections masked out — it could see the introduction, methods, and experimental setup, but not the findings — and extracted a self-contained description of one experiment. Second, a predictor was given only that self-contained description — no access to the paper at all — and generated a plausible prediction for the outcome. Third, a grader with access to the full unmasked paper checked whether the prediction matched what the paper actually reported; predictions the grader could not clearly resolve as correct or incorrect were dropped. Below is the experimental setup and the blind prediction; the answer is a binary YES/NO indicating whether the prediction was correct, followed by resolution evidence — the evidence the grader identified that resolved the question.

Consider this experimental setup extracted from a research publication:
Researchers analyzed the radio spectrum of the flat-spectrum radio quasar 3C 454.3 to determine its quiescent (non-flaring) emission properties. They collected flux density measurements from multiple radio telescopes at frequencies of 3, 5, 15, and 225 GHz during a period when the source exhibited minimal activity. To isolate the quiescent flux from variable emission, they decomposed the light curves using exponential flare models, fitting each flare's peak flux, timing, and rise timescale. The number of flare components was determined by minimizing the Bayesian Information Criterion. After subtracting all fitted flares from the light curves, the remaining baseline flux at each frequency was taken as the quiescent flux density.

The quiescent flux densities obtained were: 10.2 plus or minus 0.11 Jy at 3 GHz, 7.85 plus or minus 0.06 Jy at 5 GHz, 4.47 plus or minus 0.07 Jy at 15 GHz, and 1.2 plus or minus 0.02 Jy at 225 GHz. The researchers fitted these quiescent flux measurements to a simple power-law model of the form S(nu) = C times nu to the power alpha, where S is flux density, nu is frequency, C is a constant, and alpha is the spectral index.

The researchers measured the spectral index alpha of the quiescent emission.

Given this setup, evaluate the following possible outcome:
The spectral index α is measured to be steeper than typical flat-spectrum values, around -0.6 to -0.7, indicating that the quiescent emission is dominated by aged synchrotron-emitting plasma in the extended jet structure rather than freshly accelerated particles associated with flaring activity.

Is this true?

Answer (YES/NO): NO